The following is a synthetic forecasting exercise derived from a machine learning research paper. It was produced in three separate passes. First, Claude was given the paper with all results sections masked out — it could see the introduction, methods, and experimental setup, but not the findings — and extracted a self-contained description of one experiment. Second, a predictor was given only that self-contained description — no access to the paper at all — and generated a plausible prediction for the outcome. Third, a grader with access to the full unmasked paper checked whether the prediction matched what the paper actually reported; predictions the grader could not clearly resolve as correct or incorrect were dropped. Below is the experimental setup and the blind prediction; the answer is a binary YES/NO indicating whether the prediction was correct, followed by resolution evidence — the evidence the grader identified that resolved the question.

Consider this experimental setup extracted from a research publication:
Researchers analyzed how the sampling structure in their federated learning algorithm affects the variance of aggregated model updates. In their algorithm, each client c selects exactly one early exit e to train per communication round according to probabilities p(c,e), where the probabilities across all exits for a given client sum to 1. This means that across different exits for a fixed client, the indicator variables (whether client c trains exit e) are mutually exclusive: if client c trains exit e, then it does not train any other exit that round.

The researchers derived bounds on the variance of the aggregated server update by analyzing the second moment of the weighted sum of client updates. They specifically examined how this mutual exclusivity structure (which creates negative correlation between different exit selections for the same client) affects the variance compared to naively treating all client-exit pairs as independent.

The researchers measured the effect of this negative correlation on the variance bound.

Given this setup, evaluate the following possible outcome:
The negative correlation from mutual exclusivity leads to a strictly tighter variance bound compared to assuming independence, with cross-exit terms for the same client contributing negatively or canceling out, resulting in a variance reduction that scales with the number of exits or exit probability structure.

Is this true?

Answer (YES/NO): YES